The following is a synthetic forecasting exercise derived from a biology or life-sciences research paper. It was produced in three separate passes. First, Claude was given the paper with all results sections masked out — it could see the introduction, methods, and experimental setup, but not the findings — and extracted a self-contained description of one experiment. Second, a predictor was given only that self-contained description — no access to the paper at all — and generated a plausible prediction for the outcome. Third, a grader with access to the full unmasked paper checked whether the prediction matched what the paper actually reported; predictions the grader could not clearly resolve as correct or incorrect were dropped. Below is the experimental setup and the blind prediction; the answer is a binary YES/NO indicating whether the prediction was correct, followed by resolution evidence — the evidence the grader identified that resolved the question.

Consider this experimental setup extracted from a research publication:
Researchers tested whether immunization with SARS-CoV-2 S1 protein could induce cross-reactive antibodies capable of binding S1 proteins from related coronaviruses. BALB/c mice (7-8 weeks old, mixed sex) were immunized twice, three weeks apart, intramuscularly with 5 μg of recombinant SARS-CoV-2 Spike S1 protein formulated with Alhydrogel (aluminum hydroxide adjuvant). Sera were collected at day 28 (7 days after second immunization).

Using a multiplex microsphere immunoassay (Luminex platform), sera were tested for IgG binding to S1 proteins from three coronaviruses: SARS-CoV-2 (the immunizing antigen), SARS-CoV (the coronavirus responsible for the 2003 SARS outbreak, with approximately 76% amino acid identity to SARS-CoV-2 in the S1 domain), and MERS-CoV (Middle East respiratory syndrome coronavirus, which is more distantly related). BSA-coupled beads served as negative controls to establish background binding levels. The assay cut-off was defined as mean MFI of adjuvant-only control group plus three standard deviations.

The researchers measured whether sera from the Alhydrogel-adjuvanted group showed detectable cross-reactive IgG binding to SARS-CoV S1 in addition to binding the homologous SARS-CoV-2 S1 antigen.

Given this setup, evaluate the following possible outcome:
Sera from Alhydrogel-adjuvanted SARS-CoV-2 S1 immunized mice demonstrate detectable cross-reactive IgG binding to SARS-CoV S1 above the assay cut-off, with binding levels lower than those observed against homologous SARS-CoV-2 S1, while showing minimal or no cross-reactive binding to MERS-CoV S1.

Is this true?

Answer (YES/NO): YES